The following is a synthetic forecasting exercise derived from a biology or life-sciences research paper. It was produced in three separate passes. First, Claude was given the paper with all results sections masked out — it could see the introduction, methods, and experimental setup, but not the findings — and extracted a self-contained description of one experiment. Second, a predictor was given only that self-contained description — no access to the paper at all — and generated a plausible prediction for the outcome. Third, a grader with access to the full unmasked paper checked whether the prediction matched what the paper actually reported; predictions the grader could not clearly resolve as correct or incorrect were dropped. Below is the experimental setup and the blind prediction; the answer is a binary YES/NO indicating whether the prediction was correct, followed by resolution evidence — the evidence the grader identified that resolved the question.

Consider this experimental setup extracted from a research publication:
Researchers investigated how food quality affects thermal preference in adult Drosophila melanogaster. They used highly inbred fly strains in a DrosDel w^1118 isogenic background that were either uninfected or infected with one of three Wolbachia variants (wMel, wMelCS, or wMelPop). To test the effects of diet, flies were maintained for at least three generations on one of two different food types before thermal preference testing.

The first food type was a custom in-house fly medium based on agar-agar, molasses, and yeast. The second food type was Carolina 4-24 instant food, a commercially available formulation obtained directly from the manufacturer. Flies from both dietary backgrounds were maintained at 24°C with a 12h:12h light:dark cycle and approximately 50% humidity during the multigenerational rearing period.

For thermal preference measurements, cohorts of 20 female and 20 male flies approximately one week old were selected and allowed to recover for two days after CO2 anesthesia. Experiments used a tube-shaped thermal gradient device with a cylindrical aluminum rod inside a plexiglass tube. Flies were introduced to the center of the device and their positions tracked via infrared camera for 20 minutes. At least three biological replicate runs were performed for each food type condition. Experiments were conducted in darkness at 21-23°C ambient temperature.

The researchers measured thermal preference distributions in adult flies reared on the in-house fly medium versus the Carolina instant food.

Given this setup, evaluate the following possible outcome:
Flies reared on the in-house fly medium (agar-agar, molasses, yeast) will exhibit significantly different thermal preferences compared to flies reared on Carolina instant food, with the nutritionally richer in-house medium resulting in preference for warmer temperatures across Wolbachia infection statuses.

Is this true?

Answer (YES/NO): NO